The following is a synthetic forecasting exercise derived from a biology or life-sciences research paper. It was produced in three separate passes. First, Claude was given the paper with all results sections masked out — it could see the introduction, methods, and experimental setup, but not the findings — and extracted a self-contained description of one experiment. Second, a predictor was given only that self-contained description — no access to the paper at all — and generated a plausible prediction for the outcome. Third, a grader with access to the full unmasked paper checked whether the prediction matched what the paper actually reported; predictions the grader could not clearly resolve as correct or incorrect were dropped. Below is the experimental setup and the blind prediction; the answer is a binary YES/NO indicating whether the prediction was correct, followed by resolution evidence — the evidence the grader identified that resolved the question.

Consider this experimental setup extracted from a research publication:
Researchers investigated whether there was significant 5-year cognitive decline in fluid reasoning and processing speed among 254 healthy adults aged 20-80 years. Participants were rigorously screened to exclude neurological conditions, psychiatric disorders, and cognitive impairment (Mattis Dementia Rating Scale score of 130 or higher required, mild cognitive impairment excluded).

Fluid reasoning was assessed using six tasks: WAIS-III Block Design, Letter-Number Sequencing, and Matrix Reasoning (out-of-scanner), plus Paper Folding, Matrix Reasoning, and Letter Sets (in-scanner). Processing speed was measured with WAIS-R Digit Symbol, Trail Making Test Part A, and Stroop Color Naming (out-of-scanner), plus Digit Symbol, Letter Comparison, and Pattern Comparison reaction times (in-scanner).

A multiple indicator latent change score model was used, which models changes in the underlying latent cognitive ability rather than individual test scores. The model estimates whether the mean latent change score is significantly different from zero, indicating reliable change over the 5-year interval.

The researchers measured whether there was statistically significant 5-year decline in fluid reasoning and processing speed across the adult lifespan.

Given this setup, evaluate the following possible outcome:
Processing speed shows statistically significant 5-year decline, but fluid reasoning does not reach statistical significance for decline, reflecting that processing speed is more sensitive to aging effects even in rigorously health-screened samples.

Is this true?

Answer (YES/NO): NO